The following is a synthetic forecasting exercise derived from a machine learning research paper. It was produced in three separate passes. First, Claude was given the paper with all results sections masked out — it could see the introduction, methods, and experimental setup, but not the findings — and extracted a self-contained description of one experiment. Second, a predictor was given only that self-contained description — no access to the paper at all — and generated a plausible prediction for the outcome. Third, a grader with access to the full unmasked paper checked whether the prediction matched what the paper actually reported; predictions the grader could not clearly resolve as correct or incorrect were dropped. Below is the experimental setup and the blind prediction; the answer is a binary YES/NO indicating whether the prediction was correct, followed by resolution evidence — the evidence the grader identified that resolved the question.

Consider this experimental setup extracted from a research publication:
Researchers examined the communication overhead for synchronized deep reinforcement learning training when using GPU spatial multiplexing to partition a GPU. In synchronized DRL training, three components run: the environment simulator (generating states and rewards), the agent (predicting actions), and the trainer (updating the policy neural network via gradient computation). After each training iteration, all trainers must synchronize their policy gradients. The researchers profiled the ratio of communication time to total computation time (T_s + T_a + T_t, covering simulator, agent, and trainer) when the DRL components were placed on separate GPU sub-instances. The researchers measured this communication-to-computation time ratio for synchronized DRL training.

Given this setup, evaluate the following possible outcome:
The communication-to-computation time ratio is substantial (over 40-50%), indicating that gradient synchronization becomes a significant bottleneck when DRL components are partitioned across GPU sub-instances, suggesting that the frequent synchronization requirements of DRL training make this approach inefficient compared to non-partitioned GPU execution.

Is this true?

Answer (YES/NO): YES